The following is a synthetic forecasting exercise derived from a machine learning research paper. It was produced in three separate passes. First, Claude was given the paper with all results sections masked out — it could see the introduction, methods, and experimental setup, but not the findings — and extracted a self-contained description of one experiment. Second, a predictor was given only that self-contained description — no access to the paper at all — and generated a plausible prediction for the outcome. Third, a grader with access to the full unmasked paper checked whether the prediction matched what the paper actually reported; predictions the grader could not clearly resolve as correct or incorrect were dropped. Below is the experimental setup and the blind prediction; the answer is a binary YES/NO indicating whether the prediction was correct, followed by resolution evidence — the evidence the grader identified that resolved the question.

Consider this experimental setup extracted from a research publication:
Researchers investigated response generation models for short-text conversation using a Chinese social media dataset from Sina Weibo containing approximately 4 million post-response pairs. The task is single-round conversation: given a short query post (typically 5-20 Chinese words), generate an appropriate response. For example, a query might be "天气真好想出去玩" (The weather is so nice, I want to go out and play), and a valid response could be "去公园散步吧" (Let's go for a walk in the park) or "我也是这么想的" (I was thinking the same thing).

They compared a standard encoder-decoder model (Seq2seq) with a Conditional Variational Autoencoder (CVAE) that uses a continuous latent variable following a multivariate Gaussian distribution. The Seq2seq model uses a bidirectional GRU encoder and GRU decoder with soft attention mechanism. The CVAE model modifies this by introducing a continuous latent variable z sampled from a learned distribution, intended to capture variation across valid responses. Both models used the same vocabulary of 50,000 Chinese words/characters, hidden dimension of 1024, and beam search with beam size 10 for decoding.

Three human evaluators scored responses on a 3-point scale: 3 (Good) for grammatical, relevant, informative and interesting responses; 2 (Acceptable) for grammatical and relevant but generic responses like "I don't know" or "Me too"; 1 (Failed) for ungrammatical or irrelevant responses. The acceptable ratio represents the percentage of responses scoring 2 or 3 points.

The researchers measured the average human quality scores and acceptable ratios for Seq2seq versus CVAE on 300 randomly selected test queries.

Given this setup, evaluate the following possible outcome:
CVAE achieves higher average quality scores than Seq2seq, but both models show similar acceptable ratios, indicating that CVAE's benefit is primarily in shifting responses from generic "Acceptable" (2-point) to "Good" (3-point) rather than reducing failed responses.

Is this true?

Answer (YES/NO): NO